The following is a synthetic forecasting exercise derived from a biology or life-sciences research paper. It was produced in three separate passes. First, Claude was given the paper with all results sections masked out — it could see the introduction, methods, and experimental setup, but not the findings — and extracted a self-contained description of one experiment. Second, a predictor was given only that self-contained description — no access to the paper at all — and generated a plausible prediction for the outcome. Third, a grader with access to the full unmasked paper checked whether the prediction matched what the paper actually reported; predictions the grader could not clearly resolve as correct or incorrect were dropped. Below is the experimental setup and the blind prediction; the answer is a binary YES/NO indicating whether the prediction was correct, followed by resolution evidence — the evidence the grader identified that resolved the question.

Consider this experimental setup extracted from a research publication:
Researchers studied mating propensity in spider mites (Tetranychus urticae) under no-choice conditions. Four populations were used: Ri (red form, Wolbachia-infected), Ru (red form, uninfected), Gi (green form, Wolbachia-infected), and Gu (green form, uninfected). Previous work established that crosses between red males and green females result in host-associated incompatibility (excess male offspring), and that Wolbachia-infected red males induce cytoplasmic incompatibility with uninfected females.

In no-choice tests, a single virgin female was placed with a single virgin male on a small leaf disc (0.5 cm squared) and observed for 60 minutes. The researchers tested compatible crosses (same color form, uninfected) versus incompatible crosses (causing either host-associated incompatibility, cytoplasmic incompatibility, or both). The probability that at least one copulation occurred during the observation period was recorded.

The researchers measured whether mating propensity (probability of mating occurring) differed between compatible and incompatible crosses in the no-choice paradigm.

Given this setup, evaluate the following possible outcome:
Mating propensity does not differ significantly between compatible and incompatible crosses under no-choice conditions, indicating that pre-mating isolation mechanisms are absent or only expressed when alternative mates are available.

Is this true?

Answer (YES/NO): NO